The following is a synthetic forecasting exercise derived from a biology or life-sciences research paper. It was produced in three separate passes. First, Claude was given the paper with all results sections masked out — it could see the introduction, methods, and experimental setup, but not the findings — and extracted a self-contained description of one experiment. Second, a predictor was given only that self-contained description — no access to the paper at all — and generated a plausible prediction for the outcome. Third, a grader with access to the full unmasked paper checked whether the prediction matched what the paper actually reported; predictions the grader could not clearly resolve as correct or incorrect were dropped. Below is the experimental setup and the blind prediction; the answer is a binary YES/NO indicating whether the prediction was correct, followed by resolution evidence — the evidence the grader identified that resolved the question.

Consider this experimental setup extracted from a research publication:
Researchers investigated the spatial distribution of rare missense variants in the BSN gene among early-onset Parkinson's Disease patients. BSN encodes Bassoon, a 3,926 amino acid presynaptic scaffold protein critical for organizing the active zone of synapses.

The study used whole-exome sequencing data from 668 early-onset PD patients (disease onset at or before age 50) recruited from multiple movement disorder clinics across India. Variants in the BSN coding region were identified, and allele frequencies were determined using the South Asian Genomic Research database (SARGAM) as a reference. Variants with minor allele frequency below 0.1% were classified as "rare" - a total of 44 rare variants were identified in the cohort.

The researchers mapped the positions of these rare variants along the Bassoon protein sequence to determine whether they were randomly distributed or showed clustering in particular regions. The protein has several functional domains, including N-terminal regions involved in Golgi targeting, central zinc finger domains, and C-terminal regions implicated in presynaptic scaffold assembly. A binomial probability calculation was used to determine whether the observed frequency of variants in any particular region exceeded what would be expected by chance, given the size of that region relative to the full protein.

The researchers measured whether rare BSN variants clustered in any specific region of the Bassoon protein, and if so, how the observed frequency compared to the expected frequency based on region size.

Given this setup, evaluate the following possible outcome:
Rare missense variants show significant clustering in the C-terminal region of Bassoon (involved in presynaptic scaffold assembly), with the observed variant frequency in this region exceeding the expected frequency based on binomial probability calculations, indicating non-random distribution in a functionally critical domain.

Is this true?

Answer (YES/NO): YES